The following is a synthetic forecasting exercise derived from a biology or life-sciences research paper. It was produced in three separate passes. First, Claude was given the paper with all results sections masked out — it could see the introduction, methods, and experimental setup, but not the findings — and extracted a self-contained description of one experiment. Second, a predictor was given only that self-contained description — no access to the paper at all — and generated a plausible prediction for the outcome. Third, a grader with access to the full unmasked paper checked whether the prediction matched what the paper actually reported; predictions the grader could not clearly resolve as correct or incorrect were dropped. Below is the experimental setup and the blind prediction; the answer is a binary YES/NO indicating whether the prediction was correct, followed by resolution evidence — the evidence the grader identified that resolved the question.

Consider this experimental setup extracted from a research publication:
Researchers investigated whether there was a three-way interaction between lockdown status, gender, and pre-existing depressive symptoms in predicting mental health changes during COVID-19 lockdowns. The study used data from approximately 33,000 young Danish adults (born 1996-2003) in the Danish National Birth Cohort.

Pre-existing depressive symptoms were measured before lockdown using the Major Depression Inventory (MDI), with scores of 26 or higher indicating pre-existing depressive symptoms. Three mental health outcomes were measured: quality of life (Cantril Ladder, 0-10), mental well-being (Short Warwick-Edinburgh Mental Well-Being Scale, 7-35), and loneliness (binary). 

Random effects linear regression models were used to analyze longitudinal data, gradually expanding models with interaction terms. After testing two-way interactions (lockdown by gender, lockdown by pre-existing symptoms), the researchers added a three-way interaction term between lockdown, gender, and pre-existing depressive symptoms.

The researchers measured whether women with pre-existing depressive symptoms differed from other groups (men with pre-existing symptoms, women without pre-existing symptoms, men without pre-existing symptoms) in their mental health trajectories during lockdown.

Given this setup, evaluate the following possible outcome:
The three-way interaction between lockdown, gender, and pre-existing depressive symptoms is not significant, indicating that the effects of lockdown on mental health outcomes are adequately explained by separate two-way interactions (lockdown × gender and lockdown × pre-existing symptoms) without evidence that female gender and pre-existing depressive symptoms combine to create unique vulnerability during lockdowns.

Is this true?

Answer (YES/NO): NO